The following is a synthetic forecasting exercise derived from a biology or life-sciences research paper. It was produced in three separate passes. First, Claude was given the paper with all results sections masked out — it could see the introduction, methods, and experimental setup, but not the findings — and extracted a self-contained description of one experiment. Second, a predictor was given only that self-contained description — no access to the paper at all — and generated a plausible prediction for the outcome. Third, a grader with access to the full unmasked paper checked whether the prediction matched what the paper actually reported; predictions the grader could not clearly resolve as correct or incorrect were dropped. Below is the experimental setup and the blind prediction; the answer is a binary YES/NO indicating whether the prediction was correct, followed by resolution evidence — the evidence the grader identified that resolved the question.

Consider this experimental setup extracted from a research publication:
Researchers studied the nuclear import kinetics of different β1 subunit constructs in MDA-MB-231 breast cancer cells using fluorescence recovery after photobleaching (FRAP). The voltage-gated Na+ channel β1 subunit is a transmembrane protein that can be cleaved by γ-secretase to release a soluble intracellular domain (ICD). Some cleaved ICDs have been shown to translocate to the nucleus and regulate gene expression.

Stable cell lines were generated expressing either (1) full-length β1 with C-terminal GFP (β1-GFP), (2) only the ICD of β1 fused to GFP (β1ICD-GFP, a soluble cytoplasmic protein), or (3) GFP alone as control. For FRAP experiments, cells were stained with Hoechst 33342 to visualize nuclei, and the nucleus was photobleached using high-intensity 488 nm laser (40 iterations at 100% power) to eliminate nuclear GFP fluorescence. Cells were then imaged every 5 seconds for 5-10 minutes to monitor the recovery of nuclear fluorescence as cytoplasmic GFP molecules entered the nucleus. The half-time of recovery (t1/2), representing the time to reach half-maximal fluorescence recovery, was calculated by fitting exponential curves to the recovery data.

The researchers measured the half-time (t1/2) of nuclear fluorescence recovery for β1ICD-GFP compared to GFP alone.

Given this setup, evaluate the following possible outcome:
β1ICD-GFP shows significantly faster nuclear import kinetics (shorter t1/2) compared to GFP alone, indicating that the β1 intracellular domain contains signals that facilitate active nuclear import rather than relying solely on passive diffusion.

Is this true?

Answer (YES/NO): NO